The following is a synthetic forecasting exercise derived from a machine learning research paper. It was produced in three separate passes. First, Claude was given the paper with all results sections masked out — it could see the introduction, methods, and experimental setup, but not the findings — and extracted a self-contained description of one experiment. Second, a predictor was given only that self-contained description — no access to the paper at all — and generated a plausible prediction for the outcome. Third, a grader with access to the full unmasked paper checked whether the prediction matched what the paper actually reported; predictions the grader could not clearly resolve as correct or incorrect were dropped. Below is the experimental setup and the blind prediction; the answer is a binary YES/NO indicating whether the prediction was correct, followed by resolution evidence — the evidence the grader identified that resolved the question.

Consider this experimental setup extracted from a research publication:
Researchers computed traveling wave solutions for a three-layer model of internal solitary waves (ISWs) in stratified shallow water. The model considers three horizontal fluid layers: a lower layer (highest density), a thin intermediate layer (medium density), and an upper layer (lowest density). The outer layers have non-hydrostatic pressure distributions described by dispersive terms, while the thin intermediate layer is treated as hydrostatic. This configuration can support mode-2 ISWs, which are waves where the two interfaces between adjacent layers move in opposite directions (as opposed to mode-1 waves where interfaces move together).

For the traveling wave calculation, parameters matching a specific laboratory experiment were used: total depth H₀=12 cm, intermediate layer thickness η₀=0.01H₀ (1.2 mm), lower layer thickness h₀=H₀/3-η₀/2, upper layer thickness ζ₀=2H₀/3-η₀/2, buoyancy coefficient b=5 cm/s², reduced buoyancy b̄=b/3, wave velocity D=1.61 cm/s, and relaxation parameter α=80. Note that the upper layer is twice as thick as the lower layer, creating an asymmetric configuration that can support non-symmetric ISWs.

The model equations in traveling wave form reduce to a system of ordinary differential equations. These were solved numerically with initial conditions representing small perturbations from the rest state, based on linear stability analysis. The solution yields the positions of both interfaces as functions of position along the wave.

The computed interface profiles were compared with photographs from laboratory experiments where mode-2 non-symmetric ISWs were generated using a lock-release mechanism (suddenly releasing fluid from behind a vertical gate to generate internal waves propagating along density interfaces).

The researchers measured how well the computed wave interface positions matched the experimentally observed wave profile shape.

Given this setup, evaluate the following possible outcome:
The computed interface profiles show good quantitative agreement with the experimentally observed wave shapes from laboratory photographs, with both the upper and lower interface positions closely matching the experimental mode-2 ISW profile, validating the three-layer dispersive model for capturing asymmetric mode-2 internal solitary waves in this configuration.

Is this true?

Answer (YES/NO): YES